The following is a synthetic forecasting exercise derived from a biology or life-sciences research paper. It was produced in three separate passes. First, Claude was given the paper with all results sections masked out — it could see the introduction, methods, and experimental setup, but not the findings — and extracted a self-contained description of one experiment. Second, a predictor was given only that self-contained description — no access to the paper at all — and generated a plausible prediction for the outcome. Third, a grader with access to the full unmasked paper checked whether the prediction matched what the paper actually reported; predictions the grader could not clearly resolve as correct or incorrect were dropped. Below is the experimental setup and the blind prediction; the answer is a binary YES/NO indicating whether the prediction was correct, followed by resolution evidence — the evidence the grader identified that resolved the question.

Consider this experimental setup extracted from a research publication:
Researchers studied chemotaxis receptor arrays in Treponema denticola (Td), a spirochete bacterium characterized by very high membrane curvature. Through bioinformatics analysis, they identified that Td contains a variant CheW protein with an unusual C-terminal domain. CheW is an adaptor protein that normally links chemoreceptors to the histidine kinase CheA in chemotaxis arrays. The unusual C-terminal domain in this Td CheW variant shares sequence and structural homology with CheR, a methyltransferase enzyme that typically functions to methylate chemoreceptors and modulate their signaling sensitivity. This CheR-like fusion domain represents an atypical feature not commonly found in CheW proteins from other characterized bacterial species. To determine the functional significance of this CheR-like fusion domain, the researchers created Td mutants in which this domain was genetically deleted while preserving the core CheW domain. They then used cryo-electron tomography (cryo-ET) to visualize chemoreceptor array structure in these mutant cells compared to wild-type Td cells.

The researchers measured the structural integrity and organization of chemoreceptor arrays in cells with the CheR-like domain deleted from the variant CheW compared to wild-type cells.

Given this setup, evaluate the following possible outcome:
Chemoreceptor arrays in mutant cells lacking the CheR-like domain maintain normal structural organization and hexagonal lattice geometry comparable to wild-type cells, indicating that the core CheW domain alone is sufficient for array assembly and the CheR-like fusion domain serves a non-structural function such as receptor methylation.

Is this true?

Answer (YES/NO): NO